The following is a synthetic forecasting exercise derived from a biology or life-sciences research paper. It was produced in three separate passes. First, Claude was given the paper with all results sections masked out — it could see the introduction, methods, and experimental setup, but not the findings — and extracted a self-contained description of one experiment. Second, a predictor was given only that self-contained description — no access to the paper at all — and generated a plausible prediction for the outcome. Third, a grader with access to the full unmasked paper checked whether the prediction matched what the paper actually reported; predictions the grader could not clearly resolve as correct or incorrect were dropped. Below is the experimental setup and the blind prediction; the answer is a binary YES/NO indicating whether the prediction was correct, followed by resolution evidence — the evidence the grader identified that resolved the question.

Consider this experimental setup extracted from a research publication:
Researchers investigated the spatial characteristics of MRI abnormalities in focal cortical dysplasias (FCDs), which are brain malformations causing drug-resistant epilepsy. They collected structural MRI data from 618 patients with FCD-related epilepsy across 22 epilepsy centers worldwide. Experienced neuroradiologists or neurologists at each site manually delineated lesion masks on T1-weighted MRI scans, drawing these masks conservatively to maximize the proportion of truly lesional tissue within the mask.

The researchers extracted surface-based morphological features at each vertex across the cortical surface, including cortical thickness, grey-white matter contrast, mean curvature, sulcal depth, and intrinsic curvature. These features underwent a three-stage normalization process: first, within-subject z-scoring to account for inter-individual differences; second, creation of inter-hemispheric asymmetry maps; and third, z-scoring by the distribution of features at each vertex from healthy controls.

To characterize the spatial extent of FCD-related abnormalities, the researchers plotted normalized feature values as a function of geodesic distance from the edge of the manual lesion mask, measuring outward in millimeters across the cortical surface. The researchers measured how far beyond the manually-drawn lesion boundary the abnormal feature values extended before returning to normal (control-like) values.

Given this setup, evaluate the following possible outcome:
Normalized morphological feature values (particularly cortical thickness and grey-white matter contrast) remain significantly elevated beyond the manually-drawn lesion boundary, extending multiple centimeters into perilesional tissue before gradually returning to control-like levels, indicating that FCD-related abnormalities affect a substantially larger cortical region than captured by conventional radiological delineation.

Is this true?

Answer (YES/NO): YES